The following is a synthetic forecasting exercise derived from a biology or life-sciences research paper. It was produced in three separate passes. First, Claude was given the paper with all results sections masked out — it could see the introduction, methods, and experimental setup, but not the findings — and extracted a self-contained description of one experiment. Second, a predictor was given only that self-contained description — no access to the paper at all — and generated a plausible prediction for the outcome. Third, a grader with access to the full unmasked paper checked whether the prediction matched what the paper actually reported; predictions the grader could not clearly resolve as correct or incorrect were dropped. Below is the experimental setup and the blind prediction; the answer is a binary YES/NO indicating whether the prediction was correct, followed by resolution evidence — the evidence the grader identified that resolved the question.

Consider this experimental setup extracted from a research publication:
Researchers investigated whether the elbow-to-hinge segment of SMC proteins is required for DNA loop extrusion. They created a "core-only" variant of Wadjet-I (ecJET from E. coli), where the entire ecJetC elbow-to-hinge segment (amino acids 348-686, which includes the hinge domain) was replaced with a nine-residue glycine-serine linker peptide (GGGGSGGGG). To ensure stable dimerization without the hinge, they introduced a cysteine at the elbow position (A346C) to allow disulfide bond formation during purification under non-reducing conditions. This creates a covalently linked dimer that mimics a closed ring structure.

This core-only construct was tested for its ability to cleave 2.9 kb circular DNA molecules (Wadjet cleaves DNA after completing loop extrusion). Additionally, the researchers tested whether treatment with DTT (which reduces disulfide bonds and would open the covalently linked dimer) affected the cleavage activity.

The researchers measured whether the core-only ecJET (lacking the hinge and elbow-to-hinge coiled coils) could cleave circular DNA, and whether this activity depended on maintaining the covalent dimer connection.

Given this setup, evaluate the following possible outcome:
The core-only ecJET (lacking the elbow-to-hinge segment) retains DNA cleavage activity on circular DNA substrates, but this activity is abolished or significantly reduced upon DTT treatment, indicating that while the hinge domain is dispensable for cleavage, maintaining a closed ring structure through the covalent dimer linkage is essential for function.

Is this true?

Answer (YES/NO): YES